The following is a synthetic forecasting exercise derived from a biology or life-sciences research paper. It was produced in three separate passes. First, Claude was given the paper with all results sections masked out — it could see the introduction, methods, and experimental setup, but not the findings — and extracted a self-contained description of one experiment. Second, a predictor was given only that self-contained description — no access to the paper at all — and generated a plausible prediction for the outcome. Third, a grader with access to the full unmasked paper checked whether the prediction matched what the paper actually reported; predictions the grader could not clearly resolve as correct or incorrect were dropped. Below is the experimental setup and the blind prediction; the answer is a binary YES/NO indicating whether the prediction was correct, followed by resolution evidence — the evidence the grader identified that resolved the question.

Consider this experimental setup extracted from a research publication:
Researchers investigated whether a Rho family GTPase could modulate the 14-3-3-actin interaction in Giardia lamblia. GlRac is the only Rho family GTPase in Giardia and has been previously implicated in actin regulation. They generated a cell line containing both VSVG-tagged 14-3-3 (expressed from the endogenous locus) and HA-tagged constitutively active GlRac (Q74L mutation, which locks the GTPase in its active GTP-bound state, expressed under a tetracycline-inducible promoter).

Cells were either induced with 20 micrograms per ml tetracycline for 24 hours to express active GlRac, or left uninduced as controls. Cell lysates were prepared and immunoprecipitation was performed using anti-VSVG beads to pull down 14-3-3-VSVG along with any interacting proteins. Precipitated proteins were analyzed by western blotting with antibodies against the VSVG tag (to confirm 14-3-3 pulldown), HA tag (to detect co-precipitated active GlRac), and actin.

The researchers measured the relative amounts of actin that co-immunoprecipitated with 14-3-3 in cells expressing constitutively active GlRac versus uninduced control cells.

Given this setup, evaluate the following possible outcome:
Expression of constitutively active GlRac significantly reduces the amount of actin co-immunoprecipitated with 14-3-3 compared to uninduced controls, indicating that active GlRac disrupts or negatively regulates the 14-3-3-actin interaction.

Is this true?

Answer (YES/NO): YES